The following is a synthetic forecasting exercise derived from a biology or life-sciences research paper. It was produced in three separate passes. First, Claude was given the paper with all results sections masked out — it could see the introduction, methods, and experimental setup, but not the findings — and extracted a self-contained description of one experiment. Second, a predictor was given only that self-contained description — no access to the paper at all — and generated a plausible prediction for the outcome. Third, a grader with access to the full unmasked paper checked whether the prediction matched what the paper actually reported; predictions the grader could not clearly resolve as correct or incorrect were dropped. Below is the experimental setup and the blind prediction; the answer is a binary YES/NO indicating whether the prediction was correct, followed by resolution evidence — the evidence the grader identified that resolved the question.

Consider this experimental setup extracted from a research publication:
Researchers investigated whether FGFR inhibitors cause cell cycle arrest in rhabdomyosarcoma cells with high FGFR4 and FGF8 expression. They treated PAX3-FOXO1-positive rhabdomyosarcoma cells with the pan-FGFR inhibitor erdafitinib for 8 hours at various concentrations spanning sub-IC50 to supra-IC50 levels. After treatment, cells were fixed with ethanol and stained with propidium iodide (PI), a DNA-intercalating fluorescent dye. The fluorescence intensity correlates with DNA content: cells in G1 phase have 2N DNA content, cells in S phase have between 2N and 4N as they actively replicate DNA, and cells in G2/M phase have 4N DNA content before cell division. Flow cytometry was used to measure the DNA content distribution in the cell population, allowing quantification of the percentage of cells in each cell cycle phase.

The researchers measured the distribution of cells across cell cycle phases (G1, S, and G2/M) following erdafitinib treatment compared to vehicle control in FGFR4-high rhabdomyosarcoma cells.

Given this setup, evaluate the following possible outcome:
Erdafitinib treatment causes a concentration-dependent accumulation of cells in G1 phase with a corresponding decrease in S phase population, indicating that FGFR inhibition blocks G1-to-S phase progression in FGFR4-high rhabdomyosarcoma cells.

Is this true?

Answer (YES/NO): NO